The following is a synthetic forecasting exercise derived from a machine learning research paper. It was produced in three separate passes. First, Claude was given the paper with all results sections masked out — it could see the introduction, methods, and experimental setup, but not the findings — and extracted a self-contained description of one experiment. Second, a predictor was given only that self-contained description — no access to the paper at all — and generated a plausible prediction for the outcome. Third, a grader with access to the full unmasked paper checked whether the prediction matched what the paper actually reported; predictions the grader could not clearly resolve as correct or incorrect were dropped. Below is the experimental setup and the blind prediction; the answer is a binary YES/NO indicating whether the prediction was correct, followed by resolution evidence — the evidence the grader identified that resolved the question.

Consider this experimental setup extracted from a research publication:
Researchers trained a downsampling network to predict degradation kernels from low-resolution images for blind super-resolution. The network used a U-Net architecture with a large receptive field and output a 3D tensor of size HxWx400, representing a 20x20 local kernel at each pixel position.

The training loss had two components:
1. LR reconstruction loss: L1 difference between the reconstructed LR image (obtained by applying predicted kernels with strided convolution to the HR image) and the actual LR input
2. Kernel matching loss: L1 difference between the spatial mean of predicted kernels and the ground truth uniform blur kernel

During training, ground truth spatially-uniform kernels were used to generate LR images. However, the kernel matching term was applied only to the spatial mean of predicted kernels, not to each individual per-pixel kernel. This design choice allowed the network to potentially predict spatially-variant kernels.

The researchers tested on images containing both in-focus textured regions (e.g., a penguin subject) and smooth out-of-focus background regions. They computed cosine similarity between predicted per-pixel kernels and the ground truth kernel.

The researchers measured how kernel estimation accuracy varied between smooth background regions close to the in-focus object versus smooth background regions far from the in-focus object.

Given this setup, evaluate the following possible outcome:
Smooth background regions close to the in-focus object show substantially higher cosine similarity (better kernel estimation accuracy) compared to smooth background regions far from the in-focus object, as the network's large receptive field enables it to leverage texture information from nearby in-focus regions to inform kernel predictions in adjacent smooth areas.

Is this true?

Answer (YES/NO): YES